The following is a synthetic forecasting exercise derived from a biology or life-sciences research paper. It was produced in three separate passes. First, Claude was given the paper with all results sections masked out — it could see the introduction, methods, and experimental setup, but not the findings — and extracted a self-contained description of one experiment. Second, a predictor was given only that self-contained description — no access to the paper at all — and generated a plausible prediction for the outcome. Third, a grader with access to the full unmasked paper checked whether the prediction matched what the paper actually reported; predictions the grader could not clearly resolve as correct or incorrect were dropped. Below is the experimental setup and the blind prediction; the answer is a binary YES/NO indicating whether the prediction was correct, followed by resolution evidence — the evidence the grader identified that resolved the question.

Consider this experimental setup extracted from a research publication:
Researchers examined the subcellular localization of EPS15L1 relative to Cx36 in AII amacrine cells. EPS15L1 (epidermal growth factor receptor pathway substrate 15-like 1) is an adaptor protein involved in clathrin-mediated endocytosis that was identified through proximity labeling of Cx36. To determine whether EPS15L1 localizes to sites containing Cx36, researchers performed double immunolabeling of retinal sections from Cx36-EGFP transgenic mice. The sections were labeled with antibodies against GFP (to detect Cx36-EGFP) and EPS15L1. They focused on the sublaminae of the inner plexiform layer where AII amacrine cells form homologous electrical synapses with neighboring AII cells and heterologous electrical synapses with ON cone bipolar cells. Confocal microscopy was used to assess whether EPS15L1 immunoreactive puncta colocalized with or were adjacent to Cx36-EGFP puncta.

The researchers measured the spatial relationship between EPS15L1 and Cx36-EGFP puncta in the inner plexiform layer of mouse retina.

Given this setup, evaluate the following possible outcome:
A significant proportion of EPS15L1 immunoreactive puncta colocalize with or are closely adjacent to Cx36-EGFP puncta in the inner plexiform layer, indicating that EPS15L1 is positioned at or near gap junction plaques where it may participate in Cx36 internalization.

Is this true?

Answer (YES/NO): YES